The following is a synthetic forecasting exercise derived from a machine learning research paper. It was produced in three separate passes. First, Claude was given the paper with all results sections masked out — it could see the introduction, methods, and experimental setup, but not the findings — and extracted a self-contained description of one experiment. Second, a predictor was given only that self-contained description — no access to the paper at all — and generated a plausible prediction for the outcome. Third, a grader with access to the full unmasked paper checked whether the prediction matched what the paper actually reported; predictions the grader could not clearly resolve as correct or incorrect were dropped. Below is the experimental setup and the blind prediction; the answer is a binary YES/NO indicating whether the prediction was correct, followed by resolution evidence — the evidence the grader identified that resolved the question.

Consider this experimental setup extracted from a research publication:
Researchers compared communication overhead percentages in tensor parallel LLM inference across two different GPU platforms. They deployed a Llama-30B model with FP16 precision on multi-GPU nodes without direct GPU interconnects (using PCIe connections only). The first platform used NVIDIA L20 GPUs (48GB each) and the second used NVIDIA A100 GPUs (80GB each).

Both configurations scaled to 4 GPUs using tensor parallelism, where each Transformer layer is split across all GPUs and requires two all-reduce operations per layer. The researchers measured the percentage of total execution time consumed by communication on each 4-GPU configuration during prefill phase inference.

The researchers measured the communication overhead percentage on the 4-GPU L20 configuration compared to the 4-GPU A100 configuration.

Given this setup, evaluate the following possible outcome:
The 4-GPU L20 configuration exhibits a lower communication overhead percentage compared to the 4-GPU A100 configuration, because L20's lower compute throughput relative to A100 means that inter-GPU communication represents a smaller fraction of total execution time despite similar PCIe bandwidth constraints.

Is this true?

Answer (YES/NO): YES